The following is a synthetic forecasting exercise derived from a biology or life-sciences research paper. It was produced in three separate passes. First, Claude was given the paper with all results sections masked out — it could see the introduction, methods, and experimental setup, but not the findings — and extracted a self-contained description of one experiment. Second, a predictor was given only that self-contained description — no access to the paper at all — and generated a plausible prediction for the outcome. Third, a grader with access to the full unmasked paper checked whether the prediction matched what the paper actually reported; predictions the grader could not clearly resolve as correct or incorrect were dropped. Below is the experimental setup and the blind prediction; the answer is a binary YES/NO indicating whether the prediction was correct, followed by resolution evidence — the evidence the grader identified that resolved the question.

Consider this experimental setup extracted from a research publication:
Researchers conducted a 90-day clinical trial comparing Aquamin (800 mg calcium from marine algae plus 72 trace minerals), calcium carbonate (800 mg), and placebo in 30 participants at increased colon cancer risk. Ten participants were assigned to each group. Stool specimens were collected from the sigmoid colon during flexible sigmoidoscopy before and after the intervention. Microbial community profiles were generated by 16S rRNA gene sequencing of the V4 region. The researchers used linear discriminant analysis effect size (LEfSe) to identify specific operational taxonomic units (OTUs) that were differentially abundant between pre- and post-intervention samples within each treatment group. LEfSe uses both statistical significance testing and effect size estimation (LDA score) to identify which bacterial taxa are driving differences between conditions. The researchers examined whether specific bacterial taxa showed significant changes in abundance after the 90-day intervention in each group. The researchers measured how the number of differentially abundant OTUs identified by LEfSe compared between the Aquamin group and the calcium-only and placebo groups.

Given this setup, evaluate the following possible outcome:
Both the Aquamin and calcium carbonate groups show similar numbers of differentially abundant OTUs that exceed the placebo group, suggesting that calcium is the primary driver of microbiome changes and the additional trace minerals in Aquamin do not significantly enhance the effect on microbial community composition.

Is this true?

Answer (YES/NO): NO